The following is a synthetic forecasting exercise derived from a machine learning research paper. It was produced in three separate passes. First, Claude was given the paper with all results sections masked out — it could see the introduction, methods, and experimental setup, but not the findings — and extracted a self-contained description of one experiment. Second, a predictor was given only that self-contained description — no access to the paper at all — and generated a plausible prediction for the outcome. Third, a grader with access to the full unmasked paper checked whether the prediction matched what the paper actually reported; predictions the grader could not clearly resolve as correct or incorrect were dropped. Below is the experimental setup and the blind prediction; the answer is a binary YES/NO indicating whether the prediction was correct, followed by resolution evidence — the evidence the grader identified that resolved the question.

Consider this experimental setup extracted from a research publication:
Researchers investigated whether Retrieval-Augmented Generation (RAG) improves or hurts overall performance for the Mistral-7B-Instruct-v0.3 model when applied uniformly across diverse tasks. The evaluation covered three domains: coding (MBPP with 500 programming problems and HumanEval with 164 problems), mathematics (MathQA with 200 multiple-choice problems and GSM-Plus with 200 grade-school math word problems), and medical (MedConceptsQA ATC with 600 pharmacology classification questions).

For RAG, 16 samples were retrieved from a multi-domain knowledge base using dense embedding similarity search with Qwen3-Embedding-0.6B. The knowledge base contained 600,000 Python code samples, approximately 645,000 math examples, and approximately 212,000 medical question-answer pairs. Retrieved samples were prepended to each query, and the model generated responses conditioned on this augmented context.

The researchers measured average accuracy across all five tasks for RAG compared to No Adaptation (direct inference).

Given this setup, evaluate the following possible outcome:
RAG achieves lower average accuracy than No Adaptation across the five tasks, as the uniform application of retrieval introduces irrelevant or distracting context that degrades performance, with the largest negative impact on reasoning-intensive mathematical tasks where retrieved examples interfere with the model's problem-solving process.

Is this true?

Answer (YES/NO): NO